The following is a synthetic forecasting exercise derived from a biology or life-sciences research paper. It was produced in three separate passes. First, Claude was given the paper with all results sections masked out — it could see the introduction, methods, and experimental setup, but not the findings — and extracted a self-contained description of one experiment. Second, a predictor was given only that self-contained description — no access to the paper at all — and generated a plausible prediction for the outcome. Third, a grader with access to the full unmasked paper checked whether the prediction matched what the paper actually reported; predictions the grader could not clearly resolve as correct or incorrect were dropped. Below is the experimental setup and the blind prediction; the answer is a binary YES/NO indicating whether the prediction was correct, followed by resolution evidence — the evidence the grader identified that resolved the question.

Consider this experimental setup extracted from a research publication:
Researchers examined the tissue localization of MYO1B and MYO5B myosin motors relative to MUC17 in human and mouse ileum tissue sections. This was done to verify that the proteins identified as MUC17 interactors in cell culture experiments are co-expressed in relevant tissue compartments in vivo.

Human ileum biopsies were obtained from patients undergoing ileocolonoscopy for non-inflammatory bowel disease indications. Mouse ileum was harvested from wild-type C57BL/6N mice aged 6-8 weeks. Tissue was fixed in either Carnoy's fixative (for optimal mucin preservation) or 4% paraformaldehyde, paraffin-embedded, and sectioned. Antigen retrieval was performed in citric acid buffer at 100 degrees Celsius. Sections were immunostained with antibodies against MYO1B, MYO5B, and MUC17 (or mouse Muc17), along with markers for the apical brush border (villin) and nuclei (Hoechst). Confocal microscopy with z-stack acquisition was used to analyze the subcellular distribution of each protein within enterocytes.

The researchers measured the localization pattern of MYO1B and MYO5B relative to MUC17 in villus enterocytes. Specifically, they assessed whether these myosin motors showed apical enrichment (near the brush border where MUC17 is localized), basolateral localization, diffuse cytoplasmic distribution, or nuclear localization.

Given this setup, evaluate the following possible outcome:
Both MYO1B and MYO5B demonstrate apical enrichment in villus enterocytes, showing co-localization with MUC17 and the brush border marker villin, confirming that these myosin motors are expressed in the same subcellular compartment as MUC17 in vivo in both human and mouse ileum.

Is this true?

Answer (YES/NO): NO